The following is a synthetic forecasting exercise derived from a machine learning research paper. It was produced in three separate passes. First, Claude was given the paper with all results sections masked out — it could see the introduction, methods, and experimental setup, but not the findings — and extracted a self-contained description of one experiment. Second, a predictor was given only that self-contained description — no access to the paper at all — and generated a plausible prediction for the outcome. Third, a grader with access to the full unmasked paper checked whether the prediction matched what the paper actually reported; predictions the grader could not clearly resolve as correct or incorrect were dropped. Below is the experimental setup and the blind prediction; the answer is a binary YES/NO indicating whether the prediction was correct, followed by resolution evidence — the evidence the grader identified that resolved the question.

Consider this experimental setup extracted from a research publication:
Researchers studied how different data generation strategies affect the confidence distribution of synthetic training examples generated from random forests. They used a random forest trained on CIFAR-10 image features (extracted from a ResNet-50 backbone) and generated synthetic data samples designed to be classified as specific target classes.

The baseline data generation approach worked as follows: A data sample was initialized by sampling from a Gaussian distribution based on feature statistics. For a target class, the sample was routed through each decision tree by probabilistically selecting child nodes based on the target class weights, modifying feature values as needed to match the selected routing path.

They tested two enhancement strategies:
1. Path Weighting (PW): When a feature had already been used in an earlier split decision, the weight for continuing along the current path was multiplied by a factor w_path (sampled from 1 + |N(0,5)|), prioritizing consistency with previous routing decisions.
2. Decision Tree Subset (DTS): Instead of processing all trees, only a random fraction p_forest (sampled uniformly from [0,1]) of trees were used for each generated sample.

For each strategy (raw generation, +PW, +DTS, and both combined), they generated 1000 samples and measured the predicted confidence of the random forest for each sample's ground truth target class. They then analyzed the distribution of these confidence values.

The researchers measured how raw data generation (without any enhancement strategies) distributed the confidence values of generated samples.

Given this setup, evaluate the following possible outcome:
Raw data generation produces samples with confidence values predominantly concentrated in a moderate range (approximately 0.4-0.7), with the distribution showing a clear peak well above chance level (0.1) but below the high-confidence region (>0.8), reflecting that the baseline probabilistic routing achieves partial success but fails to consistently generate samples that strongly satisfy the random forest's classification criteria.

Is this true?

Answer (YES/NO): NO